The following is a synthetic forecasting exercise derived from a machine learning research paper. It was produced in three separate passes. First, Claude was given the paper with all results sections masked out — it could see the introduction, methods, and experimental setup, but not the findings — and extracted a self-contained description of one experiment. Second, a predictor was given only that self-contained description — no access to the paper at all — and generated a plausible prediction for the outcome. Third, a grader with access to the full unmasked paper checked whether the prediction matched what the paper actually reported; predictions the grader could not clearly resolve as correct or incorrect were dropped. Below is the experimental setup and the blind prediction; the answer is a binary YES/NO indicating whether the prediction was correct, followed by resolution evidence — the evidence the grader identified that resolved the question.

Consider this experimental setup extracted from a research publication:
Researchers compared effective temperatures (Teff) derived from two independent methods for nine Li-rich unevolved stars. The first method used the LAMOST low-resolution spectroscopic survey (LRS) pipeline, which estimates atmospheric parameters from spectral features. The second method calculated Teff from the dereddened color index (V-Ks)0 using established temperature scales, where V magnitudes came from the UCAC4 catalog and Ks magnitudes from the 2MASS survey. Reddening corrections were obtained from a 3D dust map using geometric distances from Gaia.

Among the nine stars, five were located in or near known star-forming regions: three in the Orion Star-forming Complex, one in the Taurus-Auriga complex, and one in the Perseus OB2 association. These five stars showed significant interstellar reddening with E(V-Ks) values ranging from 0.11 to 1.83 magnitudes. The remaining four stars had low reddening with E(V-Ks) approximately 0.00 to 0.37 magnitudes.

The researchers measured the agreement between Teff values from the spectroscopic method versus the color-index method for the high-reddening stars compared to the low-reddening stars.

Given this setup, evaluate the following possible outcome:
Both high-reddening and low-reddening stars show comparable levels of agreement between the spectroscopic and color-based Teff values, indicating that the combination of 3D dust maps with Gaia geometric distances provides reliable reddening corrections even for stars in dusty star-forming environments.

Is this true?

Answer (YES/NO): NO